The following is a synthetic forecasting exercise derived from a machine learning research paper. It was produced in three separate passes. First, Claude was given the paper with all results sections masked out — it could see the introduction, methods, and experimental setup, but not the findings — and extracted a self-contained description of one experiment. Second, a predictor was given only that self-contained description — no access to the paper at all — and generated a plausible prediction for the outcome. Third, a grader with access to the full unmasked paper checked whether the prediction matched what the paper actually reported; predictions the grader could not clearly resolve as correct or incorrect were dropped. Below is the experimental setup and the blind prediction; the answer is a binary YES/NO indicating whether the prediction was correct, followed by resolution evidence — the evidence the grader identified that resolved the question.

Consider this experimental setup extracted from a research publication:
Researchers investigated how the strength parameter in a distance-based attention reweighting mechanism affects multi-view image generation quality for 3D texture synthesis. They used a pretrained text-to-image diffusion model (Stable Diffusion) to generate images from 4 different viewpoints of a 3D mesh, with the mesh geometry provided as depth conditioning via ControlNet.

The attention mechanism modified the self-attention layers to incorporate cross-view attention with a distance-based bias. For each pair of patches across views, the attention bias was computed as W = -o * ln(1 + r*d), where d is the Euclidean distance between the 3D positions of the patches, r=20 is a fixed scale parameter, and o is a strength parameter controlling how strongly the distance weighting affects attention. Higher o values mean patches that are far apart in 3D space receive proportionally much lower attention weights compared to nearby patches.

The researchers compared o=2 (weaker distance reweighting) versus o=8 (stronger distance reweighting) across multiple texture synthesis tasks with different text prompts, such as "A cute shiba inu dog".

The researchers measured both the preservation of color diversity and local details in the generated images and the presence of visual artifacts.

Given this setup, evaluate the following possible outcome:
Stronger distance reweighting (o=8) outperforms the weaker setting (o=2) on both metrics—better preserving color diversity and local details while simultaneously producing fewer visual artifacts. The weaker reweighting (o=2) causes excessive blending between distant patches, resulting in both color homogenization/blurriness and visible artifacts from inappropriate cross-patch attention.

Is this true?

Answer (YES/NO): NO